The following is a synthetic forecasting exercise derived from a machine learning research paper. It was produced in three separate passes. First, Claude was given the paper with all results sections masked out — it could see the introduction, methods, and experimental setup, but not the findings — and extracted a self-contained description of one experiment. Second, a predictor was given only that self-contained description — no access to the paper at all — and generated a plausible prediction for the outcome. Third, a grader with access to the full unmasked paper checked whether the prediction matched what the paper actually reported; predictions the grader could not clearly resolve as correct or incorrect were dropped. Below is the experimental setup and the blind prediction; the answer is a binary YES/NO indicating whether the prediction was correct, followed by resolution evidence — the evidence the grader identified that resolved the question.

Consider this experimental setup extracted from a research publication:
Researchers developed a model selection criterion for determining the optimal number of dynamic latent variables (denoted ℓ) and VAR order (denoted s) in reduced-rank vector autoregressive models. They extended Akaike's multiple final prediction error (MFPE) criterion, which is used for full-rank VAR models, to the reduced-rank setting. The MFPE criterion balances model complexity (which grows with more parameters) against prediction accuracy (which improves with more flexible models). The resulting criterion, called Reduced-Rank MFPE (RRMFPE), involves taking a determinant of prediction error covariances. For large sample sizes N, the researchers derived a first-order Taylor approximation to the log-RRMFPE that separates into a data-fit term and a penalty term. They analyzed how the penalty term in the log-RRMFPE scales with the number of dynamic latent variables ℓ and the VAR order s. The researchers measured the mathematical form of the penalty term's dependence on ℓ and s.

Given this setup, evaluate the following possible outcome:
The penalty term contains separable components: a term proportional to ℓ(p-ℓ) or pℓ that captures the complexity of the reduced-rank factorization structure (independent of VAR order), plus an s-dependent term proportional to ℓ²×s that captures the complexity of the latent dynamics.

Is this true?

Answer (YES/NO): NO